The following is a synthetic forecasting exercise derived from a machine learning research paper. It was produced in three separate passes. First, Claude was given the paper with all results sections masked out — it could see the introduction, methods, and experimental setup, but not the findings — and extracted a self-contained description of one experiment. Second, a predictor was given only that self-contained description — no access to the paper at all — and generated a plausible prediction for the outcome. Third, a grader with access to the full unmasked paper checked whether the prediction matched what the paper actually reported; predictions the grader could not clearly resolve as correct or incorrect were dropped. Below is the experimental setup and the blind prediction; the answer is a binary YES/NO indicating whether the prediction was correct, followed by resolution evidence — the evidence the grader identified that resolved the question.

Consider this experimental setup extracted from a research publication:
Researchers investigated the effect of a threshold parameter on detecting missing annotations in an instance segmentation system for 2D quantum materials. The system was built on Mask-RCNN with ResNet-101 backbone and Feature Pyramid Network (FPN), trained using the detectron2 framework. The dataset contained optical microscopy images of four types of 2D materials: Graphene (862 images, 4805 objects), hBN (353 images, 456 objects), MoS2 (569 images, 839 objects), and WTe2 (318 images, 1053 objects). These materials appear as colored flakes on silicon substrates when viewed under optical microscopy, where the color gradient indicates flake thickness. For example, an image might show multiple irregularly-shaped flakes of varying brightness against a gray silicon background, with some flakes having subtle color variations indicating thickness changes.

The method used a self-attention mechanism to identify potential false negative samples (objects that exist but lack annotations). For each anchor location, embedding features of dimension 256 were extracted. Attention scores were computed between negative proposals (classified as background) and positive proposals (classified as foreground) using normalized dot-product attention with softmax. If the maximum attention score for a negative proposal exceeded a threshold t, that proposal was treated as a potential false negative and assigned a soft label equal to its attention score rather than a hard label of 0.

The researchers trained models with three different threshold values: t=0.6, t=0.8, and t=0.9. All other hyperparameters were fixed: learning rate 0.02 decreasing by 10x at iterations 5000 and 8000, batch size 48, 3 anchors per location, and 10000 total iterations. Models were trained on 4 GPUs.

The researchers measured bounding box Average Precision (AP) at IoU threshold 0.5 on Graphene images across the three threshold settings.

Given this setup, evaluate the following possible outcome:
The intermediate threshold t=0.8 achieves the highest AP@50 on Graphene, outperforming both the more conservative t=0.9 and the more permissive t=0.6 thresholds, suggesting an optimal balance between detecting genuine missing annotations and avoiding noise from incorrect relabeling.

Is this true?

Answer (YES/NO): YES